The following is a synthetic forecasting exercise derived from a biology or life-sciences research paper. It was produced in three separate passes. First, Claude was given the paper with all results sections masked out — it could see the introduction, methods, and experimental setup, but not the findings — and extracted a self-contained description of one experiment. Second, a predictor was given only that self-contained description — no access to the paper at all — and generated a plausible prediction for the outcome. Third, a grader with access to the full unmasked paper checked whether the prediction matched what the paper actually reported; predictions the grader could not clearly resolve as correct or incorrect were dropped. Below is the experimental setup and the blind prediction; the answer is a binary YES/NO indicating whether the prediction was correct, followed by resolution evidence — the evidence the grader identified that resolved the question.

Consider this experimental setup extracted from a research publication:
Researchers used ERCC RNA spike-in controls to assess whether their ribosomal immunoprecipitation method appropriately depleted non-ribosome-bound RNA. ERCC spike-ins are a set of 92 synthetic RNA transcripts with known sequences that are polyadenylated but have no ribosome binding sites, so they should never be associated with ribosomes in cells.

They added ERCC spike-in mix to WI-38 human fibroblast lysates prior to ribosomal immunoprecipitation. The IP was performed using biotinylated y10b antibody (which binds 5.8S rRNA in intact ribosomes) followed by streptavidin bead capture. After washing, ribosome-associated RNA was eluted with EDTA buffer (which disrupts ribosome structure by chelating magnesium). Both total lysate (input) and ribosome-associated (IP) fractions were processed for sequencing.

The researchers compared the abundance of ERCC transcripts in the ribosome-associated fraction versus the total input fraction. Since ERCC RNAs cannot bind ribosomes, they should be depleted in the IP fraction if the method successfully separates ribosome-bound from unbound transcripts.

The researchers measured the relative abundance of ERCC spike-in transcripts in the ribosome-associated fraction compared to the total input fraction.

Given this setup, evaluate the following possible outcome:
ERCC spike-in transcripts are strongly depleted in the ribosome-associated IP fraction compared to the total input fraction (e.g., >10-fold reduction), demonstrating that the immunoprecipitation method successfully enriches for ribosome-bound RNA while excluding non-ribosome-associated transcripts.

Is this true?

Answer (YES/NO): NO